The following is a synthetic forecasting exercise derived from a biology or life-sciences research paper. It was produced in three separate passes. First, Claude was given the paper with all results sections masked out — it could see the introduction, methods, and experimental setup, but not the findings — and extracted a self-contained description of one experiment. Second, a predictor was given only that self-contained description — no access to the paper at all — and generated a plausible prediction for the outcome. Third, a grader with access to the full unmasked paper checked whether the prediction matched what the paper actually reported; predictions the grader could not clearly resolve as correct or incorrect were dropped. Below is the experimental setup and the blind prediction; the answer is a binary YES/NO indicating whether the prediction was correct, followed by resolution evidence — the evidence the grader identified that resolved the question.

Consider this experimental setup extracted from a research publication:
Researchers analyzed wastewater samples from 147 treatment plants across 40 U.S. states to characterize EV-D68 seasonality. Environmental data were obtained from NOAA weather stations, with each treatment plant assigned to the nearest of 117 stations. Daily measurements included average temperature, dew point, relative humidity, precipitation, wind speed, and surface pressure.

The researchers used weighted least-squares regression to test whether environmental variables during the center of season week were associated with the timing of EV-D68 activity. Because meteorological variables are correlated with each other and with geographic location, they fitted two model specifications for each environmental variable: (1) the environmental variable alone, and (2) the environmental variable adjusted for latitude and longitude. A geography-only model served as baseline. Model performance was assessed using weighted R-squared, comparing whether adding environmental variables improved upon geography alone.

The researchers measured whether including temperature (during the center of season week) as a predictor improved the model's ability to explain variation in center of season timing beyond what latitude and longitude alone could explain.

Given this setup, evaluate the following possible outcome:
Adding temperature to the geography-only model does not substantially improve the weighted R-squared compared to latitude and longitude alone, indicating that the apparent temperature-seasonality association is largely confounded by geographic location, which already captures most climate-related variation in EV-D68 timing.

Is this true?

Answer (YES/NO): NO